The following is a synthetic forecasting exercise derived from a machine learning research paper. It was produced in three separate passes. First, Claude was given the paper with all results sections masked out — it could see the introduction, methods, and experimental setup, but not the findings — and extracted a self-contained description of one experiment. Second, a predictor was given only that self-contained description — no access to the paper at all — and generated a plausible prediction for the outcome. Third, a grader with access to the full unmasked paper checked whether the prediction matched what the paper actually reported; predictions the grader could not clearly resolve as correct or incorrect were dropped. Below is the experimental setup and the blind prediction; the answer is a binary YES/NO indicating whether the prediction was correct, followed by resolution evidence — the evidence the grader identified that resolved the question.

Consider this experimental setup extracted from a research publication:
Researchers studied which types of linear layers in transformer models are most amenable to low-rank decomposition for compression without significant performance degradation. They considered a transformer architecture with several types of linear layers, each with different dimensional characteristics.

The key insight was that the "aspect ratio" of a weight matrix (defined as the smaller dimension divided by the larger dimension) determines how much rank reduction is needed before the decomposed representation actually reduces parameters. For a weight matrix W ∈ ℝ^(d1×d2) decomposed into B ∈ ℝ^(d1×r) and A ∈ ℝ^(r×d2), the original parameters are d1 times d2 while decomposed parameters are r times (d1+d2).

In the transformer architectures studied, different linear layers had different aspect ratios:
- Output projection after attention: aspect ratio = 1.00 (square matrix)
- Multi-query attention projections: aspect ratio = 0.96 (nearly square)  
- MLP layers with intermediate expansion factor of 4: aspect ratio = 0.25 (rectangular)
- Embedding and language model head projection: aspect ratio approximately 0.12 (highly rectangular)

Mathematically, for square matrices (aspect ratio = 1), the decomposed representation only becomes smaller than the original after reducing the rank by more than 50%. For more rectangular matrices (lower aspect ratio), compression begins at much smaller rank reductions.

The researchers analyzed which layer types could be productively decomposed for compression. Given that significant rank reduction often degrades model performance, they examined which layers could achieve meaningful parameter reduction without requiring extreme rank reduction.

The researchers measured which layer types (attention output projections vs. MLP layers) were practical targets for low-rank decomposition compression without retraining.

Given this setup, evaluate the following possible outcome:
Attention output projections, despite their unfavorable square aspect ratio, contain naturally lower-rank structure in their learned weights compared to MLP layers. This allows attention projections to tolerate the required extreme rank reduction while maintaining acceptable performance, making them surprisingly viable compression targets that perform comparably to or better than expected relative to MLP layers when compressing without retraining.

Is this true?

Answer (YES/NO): NO